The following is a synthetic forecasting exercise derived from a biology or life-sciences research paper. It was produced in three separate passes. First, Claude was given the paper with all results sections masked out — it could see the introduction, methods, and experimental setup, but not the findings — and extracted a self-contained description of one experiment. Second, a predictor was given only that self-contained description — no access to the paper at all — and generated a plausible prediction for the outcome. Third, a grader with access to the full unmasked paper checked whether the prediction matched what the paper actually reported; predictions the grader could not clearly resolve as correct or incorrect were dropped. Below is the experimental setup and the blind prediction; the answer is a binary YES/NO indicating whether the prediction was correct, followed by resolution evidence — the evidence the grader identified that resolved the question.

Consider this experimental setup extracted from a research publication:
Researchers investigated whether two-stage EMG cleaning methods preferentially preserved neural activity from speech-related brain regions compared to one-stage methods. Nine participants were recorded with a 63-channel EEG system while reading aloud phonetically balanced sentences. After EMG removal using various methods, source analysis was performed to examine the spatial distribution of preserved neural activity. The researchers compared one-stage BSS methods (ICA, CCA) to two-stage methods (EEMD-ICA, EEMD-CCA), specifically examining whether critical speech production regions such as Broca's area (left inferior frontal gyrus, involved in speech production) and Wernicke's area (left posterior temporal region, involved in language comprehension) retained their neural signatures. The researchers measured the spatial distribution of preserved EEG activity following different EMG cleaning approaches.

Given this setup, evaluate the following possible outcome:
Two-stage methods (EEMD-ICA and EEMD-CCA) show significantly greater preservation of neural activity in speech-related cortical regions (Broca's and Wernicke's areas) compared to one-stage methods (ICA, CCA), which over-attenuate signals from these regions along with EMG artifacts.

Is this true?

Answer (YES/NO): NO